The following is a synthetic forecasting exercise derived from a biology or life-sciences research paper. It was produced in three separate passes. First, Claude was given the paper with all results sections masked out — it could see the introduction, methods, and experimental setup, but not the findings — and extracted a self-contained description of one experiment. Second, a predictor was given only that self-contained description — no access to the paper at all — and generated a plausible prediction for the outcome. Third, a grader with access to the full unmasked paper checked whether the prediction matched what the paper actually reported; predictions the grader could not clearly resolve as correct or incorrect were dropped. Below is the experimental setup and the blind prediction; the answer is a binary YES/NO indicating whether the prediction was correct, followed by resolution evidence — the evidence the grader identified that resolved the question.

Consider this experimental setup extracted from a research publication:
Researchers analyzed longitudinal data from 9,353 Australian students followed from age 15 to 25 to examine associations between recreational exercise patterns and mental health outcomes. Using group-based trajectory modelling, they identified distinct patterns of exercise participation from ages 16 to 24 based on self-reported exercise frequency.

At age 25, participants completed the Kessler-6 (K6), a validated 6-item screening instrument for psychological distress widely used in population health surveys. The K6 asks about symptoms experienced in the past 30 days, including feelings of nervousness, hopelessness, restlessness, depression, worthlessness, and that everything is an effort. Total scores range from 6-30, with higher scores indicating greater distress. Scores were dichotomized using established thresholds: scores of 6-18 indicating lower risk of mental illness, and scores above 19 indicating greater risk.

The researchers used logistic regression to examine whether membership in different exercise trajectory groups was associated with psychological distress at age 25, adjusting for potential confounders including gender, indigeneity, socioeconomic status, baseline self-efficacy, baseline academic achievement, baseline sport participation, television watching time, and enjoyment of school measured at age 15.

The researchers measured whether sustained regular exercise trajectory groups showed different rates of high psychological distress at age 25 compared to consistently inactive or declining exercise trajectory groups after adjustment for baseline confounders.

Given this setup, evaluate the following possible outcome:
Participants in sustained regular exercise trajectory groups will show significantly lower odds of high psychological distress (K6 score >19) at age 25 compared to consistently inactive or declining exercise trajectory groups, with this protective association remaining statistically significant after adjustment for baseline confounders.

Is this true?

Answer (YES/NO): YES